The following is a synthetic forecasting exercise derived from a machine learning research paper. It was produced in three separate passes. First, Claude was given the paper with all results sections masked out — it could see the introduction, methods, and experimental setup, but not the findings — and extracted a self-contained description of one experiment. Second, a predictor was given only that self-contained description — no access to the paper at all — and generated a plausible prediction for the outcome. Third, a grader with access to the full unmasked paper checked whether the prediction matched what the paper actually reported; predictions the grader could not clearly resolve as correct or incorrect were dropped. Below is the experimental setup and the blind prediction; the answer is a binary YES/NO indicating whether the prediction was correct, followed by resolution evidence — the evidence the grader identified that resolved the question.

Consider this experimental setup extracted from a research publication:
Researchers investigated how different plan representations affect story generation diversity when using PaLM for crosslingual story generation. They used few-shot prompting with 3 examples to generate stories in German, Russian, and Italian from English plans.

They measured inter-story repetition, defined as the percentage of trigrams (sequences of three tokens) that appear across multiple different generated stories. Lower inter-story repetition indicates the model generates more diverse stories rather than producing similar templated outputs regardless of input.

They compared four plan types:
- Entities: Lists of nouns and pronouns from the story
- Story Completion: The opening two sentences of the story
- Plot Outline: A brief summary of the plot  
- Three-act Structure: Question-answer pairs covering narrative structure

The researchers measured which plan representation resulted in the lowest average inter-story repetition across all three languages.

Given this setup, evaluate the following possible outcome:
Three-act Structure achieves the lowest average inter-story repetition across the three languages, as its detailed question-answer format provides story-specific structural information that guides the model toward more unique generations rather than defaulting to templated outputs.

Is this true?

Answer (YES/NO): YES